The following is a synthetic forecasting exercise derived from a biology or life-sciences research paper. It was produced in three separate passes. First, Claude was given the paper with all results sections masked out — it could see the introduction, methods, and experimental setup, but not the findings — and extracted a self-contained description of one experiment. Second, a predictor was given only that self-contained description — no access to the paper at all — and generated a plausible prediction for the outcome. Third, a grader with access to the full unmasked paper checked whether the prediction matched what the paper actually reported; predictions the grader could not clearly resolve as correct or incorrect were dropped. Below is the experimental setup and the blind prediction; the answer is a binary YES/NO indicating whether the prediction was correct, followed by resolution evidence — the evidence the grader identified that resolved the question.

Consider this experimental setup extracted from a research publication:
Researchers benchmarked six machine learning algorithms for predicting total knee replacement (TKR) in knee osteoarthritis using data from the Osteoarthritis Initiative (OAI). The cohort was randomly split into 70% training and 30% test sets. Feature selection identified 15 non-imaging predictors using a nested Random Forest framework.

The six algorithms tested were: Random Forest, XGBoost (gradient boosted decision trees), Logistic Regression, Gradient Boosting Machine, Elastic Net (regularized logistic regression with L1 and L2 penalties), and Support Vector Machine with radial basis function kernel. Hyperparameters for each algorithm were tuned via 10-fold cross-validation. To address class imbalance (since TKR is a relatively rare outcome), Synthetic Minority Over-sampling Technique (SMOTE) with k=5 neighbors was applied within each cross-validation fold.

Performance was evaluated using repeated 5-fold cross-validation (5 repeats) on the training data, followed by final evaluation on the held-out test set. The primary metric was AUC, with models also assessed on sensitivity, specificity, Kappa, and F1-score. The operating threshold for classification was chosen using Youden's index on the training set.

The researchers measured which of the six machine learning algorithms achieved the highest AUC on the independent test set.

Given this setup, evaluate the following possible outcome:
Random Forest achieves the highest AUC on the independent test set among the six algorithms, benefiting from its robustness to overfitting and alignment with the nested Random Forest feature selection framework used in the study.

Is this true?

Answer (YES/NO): NO